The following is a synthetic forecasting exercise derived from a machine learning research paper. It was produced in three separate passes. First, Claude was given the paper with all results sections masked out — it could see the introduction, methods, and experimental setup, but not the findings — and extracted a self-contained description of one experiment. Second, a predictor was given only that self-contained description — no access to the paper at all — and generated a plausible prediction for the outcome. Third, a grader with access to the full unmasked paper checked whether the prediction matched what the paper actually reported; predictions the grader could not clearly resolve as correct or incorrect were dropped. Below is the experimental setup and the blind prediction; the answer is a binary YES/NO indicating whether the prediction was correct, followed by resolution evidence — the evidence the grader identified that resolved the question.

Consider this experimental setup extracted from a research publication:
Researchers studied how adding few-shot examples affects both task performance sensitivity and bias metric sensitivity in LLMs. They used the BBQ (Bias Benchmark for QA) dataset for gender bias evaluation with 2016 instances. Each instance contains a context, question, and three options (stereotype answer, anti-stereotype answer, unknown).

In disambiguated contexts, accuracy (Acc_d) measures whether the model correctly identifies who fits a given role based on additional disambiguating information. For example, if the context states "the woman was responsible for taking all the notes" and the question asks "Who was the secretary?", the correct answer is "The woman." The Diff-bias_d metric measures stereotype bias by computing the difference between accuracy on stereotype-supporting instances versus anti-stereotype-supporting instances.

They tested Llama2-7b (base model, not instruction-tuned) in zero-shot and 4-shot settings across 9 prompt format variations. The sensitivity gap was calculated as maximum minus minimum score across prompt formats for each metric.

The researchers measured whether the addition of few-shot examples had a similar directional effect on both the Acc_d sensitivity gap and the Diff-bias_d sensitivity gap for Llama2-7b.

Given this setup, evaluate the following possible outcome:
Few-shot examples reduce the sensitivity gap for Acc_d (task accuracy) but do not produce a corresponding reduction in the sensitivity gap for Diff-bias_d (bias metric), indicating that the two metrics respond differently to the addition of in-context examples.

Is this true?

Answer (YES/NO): NO